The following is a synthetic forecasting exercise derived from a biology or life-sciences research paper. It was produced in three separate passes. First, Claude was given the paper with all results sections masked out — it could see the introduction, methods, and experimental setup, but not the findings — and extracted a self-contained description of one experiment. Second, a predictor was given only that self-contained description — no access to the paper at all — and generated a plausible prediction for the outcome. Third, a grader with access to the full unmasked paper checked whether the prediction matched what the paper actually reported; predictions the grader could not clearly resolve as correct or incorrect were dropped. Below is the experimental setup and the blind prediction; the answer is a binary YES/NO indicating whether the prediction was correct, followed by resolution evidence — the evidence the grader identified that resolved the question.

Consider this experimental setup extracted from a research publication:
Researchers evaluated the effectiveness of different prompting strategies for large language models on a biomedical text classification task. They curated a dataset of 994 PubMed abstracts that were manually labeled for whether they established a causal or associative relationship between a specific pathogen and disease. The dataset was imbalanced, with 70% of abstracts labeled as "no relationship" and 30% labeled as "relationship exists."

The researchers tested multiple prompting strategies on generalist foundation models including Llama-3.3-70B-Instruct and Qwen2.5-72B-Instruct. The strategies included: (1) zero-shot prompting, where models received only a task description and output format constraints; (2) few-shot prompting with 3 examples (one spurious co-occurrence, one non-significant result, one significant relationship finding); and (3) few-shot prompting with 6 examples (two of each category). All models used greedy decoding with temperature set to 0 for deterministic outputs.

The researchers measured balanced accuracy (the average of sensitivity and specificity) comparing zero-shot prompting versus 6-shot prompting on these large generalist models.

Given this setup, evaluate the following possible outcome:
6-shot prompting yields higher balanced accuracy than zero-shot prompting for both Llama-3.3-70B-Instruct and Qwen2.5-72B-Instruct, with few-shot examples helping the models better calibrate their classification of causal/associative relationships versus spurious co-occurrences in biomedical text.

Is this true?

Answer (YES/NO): NO